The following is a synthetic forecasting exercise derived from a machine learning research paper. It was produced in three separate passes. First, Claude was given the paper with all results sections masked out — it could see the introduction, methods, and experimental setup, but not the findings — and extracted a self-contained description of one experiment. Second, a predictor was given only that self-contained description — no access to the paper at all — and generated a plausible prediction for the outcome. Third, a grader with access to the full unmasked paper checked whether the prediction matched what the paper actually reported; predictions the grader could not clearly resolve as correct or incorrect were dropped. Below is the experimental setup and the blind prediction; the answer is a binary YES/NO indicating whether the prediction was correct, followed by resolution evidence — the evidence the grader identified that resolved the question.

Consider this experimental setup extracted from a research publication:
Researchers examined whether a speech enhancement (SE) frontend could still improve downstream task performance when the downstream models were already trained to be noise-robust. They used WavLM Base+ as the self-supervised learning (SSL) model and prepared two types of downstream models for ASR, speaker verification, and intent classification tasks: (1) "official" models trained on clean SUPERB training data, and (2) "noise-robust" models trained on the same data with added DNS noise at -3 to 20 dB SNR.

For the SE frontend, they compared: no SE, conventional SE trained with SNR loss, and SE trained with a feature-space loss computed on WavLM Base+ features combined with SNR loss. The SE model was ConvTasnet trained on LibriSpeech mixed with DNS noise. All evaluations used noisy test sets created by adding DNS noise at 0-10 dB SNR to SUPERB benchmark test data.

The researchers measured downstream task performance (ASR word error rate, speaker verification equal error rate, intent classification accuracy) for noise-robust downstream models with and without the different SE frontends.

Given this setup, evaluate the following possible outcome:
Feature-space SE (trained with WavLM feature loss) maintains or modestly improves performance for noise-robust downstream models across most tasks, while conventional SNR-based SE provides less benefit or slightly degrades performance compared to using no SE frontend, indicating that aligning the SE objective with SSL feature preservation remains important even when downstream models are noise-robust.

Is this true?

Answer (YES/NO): NO